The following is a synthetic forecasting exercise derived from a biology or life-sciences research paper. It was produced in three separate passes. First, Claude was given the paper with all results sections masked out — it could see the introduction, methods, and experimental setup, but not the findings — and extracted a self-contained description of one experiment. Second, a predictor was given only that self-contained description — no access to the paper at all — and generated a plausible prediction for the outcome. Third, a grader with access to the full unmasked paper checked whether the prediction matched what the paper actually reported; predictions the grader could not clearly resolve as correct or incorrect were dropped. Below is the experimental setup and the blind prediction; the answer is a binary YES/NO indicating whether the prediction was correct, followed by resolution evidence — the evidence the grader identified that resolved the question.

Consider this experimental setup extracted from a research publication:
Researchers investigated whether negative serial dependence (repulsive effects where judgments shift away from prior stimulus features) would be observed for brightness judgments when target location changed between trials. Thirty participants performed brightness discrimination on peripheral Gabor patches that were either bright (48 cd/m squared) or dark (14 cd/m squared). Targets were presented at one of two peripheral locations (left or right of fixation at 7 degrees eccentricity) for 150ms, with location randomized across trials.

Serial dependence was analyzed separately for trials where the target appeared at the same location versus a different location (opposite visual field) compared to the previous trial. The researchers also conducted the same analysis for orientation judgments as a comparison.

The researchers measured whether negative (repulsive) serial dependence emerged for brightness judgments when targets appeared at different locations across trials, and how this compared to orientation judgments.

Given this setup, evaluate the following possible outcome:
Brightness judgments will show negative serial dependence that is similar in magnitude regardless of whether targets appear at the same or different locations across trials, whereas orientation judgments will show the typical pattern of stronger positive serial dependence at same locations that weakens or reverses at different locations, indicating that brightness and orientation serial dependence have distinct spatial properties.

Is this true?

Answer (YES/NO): NO